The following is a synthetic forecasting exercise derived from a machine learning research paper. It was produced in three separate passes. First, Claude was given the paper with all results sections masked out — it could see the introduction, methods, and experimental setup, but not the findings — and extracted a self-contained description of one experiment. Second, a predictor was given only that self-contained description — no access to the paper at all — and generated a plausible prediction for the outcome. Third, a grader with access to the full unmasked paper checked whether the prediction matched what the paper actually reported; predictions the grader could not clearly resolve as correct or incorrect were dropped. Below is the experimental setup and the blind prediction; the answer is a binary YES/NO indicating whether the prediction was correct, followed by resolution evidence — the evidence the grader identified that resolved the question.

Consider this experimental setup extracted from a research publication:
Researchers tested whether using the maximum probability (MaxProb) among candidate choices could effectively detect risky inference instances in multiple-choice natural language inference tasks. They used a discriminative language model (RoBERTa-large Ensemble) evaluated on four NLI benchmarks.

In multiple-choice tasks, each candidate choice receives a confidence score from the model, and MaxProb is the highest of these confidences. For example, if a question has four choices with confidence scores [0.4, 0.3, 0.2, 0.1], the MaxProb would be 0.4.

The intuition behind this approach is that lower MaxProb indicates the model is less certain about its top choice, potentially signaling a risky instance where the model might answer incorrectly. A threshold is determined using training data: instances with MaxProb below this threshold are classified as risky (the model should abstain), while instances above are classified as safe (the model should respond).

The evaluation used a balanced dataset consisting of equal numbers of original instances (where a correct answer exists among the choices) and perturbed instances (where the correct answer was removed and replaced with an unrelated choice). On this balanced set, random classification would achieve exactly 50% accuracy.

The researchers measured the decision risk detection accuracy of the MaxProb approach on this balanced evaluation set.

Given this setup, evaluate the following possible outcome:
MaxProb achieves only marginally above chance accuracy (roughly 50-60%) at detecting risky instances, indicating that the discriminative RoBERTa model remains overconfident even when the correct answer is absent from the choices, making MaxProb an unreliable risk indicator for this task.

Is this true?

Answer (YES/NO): YES